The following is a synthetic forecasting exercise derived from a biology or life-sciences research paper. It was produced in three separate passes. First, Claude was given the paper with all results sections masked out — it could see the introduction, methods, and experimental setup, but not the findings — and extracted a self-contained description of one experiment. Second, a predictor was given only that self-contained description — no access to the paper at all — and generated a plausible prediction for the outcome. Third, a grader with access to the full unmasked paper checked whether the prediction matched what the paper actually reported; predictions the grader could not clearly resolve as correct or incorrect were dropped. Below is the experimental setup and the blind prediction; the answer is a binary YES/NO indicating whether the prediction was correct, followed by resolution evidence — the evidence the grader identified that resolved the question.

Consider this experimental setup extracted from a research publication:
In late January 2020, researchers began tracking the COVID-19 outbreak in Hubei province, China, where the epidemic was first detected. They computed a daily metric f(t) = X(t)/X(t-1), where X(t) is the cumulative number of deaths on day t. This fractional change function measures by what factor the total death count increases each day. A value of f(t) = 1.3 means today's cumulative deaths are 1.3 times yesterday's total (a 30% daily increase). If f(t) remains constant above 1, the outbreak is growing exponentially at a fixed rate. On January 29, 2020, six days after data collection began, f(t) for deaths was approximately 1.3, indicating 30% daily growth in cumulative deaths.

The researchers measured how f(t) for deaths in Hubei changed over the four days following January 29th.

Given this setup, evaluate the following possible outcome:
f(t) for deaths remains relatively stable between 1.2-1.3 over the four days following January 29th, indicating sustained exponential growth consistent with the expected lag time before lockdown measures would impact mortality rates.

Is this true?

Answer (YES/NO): NO